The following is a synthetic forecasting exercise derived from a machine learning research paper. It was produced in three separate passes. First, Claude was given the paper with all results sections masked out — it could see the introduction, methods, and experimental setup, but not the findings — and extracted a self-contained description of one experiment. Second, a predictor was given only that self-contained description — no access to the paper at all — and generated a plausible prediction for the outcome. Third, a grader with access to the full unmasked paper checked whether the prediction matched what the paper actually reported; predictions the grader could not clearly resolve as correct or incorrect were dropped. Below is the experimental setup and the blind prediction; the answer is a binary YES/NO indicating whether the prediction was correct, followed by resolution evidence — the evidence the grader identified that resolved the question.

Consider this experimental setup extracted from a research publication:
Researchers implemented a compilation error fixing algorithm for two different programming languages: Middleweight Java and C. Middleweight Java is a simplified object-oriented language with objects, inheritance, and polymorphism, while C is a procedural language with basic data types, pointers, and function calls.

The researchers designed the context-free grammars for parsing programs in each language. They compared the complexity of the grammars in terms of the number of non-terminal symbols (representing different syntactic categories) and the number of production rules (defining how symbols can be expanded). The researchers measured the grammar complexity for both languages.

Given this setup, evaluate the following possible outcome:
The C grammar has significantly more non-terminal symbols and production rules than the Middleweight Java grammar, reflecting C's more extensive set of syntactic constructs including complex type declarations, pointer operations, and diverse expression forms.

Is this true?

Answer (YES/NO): YES